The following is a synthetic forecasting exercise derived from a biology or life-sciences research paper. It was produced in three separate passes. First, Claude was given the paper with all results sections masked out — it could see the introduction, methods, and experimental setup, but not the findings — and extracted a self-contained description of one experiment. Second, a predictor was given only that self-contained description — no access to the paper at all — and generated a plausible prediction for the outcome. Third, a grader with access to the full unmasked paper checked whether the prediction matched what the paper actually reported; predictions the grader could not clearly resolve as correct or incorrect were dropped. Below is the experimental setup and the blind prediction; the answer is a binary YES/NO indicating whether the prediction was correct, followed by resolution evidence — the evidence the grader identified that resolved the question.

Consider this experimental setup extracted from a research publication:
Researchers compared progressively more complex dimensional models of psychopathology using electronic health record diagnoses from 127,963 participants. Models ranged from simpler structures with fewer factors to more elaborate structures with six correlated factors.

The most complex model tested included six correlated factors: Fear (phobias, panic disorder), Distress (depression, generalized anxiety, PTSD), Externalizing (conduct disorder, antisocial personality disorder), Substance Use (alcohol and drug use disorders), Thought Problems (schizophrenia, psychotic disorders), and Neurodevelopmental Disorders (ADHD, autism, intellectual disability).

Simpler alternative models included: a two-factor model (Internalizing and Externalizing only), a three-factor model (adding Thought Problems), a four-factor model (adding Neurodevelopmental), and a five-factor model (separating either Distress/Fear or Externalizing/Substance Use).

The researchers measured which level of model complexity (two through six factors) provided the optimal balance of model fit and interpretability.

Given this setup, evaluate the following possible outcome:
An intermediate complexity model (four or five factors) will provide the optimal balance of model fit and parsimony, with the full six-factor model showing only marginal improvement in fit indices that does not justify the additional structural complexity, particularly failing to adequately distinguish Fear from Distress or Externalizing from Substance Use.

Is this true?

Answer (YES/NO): NO